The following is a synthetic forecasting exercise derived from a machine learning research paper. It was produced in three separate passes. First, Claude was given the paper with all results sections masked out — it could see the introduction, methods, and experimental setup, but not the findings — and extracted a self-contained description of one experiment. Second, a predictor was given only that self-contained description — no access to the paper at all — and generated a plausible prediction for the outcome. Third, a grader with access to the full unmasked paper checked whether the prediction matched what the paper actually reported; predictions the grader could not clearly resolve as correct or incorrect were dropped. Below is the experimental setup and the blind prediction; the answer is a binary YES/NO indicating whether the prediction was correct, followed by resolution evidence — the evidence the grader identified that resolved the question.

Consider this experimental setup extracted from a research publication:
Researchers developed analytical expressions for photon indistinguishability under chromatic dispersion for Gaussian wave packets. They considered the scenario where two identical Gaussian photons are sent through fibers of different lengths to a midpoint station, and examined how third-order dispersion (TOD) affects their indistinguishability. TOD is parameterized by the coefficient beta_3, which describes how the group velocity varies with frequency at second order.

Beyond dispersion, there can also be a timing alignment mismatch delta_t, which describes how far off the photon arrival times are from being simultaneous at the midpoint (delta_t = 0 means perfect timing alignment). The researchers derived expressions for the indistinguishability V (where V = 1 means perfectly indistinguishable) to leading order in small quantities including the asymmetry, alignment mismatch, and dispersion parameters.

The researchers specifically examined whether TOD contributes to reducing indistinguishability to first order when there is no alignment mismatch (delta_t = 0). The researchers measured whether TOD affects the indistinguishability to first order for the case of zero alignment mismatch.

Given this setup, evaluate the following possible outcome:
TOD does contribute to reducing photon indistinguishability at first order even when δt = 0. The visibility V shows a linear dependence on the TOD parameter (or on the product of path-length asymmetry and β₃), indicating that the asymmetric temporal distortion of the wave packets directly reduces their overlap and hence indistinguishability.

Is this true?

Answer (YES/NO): NO